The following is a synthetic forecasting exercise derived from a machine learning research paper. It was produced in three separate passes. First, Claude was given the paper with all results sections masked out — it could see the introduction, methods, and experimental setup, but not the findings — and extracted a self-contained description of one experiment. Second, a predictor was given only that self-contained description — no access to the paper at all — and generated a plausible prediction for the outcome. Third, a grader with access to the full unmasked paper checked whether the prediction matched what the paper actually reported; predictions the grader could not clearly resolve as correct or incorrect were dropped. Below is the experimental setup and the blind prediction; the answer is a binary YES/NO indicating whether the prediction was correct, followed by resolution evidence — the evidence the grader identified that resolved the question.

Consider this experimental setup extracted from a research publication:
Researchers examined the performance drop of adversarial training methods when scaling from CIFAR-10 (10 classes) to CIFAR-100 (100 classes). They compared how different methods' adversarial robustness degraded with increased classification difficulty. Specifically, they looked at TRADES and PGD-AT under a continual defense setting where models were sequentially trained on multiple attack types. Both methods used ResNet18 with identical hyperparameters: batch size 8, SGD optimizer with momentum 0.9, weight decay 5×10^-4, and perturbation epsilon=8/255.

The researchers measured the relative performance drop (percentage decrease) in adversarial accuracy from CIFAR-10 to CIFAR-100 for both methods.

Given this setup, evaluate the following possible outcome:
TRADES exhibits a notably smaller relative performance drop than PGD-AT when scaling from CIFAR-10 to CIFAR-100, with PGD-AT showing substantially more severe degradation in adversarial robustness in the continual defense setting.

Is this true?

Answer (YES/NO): NO